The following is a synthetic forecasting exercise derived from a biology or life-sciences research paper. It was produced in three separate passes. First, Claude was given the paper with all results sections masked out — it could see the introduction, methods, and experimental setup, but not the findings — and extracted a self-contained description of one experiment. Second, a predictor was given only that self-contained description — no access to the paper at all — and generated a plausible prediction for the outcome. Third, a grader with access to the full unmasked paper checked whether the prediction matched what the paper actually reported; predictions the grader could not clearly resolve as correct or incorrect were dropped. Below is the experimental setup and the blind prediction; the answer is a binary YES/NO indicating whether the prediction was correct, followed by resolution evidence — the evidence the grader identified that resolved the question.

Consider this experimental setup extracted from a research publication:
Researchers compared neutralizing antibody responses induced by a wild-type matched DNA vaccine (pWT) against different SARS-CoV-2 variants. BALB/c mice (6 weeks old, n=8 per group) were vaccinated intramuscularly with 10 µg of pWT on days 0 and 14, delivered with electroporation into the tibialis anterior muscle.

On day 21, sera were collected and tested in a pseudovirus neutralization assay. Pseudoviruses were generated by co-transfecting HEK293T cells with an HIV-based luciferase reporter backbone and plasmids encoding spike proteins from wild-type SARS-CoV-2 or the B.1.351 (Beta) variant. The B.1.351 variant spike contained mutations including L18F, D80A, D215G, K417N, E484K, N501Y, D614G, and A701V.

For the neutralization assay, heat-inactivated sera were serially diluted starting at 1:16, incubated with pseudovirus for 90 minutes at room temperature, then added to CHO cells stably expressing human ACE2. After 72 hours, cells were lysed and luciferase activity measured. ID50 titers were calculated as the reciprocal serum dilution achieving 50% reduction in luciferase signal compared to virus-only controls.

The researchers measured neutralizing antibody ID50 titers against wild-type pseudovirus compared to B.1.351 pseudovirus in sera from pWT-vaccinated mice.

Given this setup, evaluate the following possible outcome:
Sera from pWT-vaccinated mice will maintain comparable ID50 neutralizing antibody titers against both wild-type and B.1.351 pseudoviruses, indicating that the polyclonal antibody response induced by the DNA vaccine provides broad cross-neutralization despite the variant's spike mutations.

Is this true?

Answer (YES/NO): NO